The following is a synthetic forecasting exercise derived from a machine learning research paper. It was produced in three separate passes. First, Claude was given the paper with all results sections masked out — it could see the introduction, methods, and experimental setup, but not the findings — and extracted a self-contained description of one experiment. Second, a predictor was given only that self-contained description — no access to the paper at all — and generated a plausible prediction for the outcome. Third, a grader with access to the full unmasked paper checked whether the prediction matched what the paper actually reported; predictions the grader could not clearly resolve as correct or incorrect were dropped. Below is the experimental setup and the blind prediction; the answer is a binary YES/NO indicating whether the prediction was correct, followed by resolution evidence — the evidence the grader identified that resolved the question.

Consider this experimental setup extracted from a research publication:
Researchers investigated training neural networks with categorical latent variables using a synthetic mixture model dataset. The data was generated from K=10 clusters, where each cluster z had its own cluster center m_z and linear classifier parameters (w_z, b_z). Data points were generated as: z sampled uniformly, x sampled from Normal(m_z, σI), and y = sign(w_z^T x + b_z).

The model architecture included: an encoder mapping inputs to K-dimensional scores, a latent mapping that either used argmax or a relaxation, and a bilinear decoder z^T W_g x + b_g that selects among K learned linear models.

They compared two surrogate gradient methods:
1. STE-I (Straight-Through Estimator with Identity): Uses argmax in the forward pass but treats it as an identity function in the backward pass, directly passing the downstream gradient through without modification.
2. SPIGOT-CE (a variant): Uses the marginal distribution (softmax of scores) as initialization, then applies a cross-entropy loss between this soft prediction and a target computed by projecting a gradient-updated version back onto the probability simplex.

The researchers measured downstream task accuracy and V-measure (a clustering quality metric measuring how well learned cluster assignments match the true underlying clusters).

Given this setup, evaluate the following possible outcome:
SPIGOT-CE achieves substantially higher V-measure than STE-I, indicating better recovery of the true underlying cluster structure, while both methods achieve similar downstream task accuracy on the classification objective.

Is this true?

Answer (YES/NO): NO